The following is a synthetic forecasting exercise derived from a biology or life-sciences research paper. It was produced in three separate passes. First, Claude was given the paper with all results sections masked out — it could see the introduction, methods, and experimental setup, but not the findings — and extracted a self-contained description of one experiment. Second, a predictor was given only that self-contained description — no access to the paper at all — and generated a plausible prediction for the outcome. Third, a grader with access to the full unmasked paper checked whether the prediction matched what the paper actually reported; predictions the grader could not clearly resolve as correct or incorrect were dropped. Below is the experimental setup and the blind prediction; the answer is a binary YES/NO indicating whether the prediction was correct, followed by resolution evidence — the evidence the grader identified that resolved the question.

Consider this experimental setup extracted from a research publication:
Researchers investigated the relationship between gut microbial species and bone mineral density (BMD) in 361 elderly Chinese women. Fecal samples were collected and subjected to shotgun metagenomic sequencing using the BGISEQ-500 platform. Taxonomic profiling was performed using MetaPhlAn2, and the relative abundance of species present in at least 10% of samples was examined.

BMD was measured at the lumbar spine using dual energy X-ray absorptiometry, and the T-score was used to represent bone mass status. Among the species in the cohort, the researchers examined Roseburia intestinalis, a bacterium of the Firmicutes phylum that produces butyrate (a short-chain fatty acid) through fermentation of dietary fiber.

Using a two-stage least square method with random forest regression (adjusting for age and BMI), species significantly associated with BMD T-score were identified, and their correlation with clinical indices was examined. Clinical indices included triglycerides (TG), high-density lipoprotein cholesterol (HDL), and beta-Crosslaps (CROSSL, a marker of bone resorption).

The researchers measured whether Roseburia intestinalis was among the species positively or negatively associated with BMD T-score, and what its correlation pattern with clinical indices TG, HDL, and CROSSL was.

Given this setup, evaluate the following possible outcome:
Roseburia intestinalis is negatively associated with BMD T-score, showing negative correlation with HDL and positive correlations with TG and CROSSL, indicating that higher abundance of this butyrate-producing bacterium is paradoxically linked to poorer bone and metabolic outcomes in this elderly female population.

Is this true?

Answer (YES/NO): NO